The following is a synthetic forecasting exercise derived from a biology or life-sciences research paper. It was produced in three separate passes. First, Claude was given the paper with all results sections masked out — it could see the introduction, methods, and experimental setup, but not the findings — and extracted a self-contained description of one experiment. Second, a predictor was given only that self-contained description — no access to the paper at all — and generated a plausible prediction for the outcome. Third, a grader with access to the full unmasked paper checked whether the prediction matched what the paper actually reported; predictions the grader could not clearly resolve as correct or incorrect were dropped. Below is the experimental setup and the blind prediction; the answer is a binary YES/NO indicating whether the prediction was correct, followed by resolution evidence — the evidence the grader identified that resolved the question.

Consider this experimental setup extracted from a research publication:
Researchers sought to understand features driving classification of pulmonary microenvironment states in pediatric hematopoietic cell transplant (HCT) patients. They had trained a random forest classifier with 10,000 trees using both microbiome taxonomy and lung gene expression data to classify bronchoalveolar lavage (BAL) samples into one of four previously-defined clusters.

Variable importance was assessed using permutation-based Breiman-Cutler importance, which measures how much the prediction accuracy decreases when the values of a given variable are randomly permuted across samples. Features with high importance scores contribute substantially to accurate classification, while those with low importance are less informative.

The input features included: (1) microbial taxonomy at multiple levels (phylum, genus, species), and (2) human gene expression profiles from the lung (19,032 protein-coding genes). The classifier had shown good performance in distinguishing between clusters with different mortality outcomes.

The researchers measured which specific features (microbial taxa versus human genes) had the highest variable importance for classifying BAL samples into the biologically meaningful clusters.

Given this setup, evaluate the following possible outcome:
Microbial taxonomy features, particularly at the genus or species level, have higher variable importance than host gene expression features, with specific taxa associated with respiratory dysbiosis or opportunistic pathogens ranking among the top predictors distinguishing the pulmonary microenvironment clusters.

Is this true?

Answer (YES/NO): NO